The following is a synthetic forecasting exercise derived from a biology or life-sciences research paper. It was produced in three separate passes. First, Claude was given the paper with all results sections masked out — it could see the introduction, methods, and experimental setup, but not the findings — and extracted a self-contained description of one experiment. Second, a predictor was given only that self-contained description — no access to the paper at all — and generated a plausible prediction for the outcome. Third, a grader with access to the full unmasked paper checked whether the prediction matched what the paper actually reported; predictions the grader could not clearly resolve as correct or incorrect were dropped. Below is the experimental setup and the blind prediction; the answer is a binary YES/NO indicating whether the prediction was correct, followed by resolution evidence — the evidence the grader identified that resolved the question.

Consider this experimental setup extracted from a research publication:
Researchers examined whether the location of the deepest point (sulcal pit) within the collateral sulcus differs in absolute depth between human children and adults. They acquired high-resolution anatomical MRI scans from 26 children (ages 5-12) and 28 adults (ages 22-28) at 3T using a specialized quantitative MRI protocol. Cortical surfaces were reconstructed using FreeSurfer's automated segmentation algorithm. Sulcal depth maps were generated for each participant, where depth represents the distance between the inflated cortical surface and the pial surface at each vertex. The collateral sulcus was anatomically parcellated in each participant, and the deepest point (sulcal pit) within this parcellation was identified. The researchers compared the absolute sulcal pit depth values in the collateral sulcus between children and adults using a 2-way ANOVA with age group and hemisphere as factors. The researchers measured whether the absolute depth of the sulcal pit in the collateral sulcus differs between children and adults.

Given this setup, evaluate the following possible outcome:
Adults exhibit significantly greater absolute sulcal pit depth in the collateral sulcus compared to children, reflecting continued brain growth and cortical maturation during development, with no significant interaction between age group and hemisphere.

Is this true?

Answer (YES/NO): YES